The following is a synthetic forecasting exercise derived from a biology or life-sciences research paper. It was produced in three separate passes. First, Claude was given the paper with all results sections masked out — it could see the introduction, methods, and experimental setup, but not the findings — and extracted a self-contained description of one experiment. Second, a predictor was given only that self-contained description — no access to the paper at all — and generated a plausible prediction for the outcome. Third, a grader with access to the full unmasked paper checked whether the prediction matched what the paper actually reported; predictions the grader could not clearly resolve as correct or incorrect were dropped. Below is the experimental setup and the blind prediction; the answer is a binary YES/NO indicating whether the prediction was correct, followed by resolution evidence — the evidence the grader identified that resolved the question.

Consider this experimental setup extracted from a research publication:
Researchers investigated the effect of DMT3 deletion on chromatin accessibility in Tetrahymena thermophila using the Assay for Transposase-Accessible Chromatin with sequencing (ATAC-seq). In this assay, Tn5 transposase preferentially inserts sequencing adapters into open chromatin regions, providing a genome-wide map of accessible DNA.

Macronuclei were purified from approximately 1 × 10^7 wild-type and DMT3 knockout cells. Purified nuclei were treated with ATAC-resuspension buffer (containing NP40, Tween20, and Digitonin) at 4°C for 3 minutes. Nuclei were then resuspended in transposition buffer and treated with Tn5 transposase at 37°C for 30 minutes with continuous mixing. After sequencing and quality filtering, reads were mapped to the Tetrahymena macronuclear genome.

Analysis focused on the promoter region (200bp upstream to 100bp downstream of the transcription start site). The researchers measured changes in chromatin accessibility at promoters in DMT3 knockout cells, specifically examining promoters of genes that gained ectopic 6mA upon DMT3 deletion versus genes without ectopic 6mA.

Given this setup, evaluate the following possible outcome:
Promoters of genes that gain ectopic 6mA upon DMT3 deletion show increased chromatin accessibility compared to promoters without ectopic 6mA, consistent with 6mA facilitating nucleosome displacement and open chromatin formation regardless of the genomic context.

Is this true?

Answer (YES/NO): YES